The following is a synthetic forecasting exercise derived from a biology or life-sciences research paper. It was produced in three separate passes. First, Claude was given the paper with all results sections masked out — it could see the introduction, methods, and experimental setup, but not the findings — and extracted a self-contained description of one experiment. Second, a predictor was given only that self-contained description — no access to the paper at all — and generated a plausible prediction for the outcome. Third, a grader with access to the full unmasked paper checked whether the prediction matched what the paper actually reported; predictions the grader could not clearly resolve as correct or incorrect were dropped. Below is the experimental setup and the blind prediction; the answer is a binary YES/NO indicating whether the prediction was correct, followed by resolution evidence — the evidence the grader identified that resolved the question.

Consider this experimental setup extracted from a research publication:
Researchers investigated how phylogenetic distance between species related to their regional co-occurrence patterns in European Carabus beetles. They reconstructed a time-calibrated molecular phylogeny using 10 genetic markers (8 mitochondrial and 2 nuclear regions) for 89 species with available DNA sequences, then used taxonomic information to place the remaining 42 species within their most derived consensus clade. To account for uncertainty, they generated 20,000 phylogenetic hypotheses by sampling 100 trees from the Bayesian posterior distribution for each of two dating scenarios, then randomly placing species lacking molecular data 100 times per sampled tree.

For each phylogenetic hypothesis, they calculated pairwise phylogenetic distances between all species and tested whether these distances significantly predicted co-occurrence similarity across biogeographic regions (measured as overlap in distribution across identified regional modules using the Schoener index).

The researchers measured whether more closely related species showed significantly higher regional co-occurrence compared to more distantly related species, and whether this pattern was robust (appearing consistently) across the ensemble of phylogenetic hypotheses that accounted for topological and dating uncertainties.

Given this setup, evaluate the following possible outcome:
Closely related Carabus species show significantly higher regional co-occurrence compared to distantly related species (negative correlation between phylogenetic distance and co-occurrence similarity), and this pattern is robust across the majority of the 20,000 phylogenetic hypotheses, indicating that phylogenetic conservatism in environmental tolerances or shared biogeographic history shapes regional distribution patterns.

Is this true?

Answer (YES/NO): NO